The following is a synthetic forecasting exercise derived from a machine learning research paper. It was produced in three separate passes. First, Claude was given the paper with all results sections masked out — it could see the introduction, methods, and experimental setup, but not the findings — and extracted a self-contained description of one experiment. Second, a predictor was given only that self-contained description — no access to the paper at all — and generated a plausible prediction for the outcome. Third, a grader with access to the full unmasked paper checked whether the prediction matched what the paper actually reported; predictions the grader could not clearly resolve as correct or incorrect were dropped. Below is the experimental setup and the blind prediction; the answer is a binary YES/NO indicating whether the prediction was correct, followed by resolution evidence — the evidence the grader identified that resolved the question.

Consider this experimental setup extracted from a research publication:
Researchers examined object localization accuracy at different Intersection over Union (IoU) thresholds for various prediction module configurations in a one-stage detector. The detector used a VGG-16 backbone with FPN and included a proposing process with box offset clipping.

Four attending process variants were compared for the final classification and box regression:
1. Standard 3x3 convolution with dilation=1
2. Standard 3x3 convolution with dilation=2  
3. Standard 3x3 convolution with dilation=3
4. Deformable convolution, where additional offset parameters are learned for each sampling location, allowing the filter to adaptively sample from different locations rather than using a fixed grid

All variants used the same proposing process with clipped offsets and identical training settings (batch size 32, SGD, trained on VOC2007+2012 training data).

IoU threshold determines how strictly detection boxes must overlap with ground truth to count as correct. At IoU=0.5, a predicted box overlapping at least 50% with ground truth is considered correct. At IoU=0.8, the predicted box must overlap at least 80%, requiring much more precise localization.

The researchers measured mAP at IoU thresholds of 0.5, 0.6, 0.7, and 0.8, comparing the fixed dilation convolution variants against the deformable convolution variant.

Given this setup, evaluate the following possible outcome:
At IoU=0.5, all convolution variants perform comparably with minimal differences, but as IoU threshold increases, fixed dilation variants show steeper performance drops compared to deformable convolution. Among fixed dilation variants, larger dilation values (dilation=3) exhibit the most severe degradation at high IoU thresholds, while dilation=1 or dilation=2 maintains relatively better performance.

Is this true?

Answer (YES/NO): YES